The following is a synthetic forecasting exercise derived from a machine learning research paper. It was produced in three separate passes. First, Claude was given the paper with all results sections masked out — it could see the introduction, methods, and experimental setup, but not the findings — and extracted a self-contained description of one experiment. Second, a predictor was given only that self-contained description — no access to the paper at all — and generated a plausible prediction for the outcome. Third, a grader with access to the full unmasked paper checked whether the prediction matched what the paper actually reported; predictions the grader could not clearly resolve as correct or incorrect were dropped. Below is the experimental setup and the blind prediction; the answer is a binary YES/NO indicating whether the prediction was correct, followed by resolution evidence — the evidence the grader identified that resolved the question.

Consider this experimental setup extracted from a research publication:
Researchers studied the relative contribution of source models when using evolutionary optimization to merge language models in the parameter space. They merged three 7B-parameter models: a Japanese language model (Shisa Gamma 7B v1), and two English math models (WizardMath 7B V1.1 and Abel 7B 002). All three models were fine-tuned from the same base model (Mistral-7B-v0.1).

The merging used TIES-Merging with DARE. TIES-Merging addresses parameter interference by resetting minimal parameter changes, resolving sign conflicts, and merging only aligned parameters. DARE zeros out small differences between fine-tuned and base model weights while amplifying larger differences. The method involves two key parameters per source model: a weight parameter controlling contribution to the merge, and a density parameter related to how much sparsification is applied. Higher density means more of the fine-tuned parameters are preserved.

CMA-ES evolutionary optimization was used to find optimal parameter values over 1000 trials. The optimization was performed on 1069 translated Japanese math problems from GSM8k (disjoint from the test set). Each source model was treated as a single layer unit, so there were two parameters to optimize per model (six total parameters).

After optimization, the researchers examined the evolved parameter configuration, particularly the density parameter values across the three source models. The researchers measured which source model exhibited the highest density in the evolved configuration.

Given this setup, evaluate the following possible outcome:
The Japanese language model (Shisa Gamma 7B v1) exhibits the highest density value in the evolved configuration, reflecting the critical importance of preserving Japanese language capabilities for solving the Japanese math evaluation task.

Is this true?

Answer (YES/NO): YES